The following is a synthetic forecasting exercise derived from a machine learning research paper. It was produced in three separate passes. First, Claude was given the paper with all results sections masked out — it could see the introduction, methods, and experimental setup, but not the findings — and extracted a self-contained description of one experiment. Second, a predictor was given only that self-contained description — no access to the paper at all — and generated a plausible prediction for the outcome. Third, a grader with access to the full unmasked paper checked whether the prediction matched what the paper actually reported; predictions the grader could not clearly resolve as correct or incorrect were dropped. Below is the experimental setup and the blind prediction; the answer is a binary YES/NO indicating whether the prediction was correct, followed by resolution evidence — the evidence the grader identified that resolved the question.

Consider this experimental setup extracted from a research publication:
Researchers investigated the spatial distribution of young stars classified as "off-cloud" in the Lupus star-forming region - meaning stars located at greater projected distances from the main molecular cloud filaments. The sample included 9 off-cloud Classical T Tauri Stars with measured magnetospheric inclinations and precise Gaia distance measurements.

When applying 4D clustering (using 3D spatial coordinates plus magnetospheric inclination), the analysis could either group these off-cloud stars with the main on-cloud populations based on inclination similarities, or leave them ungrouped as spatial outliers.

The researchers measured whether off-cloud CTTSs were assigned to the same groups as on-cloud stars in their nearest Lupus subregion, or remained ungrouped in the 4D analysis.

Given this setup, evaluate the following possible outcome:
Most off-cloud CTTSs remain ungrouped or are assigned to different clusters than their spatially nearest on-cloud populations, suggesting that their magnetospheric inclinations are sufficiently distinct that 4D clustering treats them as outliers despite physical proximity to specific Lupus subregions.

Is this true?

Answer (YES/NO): YES